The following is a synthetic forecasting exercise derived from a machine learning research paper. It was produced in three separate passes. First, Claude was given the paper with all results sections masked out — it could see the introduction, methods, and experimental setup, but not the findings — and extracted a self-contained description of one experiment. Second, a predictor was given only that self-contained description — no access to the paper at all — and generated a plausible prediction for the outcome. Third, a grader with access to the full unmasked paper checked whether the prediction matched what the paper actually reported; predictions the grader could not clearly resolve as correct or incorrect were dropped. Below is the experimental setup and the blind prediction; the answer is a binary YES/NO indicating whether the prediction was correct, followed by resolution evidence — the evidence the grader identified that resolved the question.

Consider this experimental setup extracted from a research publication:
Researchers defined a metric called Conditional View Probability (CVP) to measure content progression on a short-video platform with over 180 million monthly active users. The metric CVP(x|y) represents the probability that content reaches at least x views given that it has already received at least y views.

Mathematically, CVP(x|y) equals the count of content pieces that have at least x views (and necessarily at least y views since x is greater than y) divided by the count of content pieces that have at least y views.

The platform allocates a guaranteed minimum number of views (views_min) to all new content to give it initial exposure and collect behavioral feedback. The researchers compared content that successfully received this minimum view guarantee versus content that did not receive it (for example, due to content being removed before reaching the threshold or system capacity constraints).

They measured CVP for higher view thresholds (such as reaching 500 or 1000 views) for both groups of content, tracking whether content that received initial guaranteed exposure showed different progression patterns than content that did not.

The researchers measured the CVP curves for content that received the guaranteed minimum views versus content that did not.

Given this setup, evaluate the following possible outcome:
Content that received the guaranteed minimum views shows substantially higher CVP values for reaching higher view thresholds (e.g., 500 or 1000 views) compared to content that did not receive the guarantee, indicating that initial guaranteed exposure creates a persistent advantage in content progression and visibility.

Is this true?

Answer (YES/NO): YES